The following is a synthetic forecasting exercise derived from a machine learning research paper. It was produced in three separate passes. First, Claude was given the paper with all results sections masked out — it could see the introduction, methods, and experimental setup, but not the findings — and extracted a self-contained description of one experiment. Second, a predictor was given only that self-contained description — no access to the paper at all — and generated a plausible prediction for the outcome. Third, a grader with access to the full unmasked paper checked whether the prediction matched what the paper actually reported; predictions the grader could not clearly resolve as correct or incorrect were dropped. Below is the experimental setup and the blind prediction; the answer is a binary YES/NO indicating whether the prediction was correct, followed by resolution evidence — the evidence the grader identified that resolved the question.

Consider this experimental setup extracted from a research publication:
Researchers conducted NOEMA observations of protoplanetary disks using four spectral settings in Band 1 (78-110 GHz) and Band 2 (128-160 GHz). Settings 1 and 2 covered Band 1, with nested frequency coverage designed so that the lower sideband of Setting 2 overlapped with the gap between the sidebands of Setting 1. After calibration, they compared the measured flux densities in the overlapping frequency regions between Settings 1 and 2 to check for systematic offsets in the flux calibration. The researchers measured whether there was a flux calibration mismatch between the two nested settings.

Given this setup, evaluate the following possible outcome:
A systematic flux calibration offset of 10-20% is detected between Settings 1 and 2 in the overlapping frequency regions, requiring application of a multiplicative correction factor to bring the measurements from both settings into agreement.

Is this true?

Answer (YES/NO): NO